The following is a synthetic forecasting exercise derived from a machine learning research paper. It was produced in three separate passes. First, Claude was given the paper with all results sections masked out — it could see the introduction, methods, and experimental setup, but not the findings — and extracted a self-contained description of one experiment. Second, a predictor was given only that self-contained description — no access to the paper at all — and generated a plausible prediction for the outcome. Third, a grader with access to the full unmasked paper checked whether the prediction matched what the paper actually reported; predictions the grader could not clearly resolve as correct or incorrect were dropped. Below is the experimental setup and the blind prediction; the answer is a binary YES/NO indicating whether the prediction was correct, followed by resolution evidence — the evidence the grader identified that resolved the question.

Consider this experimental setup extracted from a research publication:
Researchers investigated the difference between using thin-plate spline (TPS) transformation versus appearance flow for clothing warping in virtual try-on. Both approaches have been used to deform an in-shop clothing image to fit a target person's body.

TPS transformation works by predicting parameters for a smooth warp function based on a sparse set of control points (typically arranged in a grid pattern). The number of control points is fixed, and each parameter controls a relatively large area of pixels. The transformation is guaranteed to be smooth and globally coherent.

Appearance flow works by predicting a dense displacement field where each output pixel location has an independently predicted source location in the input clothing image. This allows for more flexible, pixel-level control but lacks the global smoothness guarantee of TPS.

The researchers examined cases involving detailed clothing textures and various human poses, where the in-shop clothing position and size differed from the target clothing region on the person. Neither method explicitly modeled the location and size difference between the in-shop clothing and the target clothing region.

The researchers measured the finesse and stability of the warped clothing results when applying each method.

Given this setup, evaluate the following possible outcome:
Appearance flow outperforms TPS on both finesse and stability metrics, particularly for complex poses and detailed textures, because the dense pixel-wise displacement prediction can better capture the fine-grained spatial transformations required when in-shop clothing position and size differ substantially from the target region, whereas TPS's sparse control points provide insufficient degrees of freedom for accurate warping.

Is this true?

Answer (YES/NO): NO